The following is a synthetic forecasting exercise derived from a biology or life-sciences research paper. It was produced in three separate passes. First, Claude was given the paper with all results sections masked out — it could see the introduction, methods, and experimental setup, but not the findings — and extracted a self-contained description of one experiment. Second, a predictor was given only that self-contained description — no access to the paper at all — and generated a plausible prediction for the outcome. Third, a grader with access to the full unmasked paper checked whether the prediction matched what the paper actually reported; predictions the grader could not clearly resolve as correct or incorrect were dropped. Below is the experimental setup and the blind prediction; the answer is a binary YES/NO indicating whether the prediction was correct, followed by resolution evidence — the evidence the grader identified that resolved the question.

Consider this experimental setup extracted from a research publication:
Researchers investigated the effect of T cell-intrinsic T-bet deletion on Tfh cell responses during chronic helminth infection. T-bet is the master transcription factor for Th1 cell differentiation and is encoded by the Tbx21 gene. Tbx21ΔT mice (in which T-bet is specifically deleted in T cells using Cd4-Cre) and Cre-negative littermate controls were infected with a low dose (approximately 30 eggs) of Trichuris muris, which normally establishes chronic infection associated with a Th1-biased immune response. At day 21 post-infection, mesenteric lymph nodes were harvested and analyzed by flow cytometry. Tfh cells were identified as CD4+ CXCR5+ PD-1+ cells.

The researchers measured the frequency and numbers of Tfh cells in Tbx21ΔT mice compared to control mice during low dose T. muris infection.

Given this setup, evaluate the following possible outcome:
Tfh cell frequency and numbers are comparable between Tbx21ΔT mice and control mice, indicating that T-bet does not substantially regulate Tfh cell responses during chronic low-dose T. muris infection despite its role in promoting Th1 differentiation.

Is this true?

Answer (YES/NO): NO